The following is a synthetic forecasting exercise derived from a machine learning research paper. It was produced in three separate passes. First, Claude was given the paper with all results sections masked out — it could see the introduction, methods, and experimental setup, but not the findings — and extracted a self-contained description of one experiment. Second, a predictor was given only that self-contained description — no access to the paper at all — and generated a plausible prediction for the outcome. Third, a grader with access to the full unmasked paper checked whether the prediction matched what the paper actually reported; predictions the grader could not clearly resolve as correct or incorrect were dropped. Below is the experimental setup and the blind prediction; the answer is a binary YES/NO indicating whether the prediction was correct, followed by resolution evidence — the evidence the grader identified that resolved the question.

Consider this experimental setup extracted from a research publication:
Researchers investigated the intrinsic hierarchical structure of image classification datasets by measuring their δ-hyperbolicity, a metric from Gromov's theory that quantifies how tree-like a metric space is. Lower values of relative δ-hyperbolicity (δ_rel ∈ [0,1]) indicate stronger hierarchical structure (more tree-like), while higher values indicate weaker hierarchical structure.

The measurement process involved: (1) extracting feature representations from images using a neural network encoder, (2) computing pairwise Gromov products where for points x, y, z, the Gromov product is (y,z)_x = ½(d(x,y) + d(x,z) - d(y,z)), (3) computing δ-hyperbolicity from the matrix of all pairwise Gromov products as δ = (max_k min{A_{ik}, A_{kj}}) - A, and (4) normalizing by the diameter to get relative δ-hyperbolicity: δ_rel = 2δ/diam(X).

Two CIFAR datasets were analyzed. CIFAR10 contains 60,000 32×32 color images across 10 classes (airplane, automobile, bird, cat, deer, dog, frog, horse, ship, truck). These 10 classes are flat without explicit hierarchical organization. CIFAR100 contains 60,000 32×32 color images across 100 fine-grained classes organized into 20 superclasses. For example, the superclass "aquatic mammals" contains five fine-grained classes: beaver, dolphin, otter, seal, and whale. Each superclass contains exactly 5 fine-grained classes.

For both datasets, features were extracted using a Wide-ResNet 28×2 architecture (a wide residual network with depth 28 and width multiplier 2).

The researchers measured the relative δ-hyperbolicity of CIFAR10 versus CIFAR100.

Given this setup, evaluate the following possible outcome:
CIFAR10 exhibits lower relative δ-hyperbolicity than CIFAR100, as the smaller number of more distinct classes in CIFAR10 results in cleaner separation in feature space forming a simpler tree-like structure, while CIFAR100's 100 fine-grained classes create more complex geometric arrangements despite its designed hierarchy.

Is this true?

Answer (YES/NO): NO